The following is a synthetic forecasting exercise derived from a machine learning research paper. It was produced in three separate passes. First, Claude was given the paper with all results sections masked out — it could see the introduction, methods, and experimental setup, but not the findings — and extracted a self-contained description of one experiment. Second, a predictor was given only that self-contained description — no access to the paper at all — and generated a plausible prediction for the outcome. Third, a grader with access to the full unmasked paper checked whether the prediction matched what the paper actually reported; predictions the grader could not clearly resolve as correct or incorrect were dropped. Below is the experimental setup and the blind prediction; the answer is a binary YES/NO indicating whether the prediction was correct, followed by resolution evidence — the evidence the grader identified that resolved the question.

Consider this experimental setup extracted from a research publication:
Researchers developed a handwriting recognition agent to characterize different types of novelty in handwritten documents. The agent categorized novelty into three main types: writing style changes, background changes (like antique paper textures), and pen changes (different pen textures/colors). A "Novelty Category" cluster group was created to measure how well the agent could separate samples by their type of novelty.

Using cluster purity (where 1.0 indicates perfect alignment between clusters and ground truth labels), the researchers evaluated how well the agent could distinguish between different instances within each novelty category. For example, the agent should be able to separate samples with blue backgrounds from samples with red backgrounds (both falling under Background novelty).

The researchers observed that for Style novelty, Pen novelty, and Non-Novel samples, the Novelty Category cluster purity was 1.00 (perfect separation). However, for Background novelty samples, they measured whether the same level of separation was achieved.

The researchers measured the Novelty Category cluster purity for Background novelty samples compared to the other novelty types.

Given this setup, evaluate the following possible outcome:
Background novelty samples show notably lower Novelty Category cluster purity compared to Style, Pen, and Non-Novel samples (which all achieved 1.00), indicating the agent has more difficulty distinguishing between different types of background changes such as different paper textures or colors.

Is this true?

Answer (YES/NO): YES